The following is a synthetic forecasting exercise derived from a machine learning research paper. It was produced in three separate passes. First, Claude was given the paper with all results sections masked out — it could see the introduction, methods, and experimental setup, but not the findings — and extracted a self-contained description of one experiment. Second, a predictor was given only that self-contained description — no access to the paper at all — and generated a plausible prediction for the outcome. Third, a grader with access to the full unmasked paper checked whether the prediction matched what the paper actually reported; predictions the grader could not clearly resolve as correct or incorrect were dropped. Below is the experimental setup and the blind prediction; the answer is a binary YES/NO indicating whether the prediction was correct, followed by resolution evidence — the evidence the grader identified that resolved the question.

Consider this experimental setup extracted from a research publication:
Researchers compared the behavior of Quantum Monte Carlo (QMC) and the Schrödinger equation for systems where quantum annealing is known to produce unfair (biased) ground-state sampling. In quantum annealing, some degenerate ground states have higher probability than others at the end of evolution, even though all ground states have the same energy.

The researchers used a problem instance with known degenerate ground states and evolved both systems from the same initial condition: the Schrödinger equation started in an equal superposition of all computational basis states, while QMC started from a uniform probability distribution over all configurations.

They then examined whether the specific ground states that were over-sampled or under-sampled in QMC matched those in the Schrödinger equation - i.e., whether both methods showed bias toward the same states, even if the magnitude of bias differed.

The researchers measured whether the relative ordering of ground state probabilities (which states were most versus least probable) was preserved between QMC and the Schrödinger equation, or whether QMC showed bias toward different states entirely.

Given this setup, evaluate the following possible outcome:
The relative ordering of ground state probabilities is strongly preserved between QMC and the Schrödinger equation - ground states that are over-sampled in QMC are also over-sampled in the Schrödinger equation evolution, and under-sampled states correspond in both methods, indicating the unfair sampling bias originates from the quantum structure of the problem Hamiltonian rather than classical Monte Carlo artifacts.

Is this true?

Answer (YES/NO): NO